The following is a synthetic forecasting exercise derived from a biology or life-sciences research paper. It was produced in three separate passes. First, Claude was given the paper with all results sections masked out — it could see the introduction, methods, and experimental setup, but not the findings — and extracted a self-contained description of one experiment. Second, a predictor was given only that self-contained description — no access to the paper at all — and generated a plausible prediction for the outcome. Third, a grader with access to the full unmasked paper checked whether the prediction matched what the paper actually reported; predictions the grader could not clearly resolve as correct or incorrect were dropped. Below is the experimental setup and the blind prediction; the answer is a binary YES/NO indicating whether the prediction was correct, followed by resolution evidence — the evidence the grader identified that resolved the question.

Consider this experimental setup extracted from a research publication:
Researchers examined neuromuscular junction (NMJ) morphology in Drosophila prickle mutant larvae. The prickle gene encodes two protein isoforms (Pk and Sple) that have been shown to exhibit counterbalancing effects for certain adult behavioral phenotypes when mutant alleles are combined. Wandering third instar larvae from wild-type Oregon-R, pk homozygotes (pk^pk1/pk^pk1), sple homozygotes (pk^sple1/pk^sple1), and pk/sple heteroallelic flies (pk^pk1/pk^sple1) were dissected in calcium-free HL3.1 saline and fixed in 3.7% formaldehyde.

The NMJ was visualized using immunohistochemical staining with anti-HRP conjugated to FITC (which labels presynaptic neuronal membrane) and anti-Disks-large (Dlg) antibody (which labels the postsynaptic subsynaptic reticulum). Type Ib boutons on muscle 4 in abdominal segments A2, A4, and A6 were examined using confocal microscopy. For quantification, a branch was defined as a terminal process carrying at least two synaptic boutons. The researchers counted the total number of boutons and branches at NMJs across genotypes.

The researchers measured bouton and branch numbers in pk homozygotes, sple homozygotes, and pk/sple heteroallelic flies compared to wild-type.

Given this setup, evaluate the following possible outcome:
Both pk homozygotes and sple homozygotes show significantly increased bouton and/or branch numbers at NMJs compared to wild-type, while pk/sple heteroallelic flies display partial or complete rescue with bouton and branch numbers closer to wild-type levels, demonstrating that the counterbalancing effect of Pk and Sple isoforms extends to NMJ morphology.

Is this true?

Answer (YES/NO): NO